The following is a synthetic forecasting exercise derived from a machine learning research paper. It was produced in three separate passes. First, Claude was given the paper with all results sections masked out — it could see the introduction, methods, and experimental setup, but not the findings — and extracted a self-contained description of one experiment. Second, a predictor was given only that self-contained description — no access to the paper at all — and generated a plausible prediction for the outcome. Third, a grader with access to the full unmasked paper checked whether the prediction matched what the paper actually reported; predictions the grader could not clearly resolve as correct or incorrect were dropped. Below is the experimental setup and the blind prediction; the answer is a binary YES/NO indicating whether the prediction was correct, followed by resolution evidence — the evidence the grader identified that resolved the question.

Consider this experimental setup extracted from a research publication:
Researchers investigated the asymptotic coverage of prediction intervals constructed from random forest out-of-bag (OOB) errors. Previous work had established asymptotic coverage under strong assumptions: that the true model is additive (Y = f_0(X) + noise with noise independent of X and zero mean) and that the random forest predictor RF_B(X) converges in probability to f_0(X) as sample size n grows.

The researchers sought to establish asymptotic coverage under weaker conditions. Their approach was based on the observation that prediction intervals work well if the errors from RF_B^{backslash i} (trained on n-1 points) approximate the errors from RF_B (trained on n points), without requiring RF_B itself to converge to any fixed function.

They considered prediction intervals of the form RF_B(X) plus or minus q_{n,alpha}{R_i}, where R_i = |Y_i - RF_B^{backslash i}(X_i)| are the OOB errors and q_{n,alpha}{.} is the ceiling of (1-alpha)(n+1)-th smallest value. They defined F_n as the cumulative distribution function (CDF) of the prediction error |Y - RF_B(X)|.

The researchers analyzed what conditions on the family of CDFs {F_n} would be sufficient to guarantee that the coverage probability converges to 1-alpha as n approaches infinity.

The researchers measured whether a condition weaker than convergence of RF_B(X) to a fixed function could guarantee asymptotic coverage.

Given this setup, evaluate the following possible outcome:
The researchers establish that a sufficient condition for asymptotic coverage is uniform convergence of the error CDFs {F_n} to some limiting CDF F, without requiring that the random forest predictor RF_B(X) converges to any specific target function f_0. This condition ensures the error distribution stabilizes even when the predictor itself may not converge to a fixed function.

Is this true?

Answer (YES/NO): NO